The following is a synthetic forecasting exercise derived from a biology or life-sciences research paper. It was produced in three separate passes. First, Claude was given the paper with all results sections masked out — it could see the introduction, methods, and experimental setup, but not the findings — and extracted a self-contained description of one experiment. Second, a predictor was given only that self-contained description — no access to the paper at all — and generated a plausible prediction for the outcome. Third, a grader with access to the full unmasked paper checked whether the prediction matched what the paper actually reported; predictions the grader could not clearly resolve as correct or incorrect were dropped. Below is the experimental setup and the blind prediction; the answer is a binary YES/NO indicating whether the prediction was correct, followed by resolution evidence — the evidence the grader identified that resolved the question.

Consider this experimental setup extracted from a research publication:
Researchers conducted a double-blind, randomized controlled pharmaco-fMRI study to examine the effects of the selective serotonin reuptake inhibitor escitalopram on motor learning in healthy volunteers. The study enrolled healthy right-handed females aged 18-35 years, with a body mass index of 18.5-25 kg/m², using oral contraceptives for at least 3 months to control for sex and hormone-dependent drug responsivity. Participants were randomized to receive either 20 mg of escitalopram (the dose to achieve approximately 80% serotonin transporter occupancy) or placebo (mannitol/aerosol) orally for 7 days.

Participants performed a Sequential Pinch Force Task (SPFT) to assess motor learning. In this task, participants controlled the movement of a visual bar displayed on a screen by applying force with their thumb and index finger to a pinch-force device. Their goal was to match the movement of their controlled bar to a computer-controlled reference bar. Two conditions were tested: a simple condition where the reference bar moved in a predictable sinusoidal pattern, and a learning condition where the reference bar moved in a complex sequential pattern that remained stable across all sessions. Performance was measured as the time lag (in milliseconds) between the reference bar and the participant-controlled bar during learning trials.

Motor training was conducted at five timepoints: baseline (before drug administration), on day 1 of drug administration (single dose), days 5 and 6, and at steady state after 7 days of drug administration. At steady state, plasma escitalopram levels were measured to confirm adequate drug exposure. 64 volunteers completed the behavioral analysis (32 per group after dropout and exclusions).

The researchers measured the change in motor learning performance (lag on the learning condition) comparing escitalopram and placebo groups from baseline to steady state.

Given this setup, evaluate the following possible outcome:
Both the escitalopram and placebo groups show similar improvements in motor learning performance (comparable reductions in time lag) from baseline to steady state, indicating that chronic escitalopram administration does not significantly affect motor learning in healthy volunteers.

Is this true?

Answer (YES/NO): YES